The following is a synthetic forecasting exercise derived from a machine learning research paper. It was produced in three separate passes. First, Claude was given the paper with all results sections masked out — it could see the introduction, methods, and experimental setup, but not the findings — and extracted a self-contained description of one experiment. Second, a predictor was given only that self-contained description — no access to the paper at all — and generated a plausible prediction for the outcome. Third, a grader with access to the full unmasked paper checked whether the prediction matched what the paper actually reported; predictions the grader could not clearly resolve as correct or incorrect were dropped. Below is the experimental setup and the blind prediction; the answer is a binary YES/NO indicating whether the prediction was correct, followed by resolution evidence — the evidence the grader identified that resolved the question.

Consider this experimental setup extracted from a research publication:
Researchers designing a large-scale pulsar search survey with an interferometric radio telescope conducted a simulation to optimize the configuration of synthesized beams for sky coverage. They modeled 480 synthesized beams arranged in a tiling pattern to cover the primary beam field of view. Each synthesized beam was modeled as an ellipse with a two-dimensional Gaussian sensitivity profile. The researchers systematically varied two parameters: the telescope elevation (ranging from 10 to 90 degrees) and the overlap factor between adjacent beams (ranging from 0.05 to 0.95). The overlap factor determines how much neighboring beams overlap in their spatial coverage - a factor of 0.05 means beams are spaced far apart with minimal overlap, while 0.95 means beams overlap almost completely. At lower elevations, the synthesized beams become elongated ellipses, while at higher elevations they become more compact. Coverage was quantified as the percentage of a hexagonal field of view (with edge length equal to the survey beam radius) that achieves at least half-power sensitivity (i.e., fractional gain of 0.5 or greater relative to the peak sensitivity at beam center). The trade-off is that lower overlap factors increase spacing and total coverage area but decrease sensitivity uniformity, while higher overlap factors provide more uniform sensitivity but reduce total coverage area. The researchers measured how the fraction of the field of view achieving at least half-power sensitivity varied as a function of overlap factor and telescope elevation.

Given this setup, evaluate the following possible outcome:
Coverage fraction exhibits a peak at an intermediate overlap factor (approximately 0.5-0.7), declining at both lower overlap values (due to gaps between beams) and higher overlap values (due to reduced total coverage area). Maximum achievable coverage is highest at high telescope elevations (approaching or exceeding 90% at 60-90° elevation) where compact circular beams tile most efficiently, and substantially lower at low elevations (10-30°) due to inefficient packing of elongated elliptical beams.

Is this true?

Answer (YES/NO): NO